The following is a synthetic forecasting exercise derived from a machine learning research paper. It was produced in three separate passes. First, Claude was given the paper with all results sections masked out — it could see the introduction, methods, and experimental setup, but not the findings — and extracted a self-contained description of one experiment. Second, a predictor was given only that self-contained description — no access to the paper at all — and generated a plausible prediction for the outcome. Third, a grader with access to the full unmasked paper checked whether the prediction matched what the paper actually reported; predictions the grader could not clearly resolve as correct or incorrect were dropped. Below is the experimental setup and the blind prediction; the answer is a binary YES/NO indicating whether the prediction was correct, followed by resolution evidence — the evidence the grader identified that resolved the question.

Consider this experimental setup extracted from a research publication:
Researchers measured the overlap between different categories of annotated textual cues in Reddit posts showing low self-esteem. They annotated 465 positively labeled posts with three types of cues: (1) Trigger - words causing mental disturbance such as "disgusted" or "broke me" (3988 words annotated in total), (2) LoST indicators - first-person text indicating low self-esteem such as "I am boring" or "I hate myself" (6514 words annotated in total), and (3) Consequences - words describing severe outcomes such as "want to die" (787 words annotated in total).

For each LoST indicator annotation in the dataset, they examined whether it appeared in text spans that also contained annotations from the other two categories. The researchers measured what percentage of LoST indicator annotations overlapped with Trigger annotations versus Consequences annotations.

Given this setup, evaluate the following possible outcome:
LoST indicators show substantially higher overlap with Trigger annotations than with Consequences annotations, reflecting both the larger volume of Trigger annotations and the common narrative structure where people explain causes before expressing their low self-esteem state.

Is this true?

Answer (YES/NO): YES